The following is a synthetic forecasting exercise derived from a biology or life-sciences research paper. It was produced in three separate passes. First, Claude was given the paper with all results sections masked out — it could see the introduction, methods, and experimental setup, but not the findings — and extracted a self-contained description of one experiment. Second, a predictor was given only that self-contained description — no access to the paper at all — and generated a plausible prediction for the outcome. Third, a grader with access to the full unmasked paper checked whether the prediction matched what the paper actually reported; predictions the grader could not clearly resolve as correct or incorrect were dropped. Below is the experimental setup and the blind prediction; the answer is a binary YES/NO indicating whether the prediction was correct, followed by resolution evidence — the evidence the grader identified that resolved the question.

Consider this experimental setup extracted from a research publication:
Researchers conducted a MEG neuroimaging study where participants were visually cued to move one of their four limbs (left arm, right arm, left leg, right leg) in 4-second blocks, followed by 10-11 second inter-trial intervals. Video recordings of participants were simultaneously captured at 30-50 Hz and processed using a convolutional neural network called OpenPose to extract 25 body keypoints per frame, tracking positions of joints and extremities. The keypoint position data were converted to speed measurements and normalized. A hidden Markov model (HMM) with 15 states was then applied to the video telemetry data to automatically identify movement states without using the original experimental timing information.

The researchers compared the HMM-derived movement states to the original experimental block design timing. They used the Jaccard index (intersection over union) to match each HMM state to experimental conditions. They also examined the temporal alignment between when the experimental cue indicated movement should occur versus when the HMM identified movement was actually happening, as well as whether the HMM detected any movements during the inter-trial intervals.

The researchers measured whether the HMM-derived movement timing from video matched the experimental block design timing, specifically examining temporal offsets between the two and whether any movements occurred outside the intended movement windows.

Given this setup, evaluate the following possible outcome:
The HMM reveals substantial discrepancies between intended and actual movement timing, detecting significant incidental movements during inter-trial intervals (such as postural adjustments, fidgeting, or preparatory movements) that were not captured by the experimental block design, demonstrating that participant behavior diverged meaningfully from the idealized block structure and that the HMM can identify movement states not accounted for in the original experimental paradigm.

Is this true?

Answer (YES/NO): NO